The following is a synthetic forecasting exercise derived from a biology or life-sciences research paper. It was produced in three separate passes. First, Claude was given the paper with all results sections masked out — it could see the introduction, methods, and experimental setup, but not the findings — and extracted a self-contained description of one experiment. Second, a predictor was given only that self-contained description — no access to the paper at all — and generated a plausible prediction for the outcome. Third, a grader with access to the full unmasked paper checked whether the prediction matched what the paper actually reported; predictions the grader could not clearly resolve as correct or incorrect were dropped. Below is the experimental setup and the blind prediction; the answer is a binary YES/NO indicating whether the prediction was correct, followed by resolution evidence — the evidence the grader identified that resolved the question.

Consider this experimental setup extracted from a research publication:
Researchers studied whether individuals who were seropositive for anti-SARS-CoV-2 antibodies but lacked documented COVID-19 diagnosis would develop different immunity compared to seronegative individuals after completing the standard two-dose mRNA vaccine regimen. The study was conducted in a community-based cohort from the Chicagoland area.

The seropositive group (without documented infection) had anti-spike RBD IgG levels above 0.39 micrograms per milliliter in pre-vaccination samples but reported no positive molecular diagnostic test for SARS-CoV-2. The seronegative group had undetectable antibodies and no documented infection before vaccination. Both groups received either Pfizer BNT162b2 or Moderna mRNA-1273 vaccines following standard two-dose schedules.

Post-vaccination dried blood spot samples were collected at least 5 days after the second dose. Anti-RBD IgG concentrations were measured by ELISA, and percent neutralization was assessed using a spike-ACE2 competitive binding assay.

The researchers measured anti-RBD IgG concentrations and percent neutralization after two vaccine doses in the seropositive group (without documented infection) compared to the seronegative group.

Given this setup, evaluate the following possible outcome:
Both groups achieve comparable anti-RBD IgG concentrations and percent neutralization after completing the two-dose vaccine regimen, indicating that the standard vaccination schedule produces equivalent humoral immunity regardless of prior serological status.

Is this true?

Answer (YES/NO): YES